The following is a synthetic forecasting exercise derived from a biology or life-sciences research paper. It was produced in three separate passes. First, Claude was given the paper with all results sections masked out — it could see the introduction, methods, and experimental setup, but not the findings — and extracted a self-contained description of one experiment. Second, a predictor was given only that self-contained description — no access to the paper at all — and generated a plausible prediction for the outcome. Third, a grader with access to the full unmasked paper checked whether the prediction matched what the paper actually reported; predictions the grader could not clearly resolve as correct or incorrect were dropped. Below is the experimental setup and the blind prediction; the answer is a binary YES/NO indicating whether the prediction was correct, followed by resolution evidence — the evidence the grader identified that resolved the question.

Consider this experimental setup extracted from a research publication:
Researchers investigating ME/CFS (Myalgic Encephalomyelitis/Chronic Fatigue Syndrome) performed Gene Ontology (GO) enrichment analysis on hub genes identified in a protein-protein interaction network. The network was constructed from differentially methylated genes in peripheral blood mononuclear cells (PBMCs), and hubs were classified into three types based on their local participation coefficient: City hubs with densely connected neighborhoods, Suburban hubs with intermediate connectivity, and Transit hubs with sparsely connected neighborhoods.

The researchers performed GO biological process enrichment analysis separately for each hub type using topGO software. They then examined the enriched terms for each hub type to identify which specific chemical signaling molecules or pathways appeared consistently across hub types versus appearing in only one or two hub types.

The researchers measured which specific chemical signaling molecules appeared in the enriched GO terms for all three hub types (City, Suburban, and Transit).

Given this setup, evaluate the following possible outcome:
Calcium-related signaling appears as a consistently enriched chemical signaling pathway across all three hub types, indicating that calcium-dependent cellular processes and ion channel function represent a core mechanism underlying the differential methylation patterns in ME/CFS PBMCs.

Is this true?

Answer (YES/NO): NO